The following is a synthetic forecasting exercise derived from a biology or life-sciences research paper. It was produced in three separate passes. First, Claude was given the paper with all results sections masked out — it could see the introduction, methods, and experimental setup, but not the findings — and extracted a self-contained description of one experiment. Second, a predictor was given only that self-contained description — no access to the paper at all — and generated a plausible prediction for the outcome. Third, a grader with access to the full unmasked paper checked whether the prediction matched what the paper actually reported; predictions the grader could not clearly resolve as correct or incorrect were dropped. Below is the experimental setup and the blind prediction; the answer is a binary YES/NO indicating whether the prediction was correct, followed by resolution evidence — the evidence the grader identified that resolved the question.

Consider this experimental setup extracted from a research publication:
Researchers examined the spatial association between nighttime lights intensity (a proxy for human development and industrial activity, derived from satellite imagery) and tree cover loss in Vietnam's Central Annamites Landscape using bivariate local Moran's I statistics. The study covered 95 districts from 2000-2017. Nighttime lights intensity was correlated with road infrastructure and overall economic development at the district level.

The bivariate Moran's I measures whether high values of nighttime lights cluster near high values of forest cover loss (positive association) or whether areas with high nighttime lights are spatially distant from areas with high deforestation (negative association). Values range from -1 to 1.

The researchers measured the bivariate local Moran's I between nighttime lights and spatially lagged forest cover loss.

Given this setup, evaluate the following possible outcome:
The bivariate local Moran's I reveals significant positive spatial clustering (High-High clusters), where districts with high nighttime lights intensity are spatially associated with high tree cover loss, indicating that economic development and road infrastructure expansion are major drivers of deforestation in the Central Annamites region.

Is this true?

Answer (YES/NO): NO